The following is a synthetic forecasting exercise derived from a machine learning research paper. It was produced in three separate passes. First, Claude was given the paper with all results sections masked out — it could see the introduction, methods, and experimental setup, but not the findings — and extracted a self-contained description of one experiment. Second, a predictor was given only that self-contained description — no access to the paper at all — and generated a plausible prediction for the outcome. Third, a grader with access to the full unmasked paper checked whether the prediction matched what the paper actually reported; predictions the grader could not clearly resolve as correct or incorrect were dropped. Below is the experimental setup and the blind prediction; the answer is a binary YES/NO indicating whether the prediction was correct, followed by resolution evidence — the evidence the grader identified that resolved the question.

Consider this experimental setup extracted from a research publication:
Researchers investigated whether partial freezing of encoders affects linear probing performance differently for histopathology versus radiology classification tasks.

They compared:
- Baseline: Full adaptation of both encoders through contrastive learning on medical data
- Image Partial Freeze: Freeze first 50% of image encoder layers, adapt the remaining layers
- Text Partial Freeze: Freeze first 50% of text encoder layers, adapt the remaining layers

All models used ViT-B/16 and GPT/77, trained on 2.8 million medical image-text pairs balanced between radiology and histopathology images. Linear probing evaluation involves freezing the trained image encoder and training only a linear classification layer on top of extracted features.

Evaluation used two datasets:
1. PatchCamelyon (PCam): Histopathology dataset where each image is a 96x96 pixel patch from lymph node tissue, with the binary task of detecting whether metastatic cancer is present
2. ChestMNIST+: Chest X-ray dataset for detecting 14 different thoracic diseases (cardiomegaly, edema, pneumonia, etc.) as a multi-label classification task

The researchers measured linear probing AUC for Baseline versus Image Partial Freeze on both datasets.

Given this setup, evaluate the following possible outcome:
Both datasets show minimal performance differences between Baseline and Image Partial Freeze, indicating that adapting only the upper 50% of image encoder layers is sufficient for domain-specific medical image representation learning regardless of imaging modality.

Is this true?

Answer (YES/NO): YES